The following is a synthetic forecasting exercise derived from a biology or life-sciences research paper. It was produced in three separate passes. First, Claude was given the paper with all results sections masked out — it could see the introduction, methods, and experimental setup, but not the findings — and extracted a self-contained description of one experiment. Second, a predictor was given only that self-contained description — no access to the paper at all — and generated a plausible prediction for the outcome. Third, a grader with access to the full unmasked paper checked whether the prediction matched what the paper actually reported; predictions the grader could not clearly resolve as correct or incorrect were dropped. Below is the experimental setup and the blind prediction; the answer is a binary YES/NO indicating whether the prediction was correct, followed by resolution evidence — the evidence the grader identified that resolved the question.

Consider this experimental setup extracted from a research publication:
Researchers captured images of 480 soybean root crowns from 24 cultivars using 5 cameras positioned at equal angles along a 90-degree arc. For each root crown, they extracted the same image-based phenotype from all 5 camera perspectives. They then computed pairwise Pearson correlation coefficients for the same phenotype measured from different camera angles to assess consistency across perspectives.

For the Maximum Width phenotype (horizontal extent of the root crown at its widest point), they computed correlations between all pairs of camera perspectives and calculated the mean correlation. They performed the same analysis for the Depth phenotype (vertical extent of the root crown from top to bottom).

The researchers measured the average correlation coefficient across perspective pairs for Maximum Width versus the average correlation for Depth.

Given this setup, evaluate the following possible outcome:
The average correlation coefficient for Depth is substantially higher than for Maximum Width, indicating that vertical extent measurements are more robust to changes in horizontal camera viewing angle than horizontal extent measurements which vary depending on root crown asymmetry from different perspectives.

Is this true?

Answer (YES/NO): NO